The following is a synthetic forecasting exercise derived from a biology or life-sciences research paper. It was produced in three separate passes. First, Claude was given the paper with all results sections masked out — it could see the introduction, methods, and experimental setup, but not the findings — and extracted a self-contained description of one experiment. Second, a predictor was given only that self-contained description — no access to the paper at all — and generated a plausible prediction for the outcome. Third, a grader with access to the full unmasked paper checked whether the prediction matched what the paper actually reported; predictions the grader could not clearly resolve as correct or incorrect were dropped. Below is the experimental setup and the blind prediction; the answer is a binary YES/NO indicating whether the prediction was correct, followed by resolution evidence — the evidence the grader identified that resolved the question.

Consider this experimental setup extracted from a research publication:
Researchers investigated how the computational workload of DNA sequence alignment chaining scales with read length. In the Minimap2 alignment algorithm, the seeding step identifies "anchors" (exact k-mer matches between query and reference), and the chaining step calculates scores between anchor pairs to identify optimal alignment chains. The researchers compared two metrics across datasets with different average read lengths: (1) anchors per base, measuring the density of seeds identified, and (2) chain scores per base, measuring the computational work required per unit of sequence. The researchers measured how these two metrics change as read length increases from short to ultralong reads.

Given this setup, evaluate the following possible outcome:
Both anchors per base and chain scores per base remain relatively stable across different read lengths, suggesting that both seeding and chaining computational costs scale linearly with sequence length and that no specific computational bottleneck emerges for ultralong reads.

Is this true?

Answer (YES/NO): NO